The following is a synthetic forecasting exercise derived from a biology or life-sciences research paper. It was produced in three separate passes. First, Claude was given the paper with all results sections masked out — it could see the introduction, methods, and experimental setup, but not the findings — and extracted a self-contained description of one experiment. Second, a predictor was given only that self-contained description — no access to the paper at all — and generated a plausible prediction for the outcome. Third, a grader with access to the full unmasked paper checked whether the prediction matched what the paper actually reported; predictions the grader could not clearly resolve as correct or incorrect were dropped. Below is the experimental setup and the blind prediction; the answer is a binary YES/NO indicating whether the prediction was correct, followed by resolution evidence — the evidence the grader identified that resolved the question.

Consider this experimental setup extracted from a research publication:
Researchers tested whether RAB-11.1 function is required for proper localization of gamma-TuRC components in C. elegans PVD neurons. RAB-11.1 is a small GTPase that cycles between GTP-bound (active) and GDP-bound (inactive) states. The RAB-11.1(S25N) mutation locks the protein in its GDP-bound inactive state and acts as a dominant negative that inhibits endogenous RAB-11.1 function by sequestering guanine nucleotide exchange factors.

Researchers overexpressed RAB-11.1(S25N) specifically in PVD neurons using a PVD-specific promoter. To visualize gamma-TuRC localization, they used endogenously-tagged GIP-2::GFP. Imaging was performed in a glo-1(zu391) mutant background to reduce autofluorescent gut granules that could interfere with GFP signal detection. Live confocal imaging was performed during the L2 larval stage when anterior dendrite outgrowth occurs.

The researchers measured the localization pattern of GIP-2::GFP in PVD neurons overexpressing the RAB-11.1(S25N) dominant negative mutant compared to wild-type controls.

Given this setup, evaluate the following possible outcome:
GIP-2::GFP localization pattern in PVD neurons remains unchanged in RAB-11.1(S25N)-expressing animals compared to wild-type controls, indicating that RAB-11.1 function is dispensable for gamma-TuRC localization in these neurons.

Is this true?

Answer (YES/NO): NO